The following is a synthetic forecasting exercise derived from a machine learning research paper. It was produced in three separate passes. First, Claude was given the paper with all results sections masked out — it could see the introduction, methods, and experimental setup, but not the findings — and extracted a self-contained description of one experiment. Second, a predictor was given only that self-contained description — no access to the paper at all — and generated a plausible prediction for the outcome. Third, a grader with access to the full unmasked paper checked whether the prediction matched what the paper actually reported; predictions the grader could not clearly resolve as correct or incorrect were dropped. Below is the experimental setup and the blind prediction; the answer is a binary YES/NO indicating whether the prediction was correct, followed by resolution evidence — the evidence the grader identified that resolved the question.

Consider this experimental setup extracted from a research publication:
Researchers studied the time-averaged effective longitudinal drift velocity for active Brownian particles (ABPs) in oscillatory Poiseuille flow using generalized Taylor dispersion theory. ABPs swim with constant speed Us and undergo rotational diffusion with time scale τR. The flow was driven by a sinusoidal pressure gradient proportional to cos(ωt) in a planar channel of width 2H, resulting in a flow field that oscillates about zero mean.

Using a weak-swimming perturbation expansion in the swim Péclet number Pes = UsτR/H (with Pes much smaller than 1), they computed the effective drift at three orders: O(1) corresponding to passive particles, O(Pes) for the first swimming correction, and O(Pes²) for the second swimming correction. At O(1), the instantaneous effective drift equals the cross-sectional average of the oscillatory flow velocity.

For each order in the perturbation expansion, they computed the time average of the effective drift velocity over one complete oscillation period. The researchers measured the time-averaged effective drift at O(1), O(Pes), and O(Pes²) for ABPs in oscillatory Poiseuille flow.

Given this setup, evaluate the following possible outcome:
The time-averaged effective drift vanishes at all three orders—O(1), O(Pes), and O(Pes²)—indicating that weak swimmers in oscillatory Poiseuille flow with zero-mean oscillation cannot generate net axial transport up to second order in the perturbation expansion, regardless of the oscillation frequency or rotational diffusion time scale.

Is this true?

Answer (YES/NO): YES